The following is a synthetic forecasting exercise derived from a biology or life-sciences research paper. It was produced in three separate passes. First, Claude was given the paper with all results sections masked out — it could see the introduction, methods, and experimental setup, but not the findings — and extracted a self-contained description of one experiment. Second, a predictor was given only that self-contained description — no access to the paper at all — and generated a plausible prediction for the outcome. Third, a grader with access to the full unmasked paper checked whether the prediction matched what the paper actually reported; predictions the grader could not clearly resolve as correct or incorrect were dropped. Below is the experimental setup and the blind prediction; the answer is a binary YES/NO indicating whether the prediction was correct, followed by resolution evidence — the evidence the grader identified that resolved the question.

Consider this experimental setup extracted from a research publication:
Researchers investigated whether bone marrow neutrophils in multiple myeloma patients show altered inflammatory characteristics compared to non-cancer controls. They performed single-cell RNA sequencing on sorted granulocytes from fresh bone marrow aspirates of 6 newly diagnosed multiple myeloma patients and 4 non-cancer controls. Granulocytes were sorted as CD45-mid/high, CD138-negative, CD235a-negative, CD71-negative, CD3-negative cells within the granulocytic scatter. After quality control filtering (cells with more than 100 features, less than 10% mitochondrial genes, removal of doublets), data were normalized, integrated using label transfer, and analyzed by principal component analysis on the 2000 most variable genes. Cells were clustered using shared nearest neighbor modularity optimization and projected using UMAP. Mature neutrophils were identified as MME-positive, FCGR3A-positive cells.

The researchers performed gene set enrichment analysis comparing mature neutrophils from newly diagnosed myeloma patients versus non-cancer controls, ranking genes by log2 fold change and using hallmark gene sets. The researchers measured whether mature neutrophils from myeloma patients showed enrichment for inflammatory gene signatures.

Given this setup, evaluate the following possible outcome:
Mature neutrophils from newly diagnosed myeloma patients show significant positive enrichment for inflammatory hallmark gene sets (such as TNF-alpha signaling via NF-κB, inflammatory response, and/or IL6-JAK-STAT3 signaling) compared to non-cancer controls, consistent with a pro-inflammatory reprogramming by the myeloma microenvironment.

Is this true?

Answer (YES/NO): YES